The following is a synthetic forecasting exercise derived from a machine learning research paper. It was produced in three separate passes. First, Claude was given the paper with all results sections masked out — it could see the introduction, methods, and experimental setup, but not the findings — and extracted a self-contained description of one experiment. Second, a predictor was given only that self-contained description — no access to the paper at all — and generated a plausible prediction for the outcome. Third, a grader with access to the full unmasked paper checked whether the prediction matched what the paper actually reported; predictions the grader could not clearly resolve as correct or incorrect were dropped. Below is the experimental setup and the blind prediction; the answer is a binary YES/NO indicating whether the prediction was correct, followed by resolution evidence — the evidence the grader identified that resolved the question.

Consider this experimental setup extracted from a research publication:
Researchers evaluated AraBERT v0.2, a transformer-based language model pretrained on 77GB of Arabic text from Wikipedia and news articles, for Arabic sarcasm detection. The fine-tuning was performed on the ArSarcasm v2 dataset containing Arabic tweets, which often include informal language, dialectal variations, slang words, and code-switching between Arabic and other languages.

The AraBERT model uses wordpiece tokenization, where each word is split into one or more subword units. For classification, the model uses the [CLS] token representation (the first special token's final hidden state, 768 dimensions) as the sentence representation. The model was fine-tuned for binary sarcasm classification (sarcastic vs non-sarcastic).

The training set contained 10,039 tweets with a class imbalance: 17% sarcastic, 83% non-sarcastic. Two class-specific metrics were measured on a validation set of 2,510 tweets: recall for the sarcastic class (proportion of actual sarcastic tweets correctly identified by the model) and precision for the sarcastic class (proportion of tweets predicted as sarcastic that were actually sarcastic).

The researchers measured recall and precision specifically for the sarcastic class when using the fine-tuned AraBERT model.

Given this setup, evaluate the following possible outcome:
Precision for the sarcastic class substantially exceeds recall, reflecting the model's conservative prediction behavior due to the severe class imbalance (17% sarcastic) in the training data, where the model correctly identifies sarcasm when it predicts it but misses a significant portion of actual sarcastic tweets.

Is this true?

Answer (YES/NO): NO